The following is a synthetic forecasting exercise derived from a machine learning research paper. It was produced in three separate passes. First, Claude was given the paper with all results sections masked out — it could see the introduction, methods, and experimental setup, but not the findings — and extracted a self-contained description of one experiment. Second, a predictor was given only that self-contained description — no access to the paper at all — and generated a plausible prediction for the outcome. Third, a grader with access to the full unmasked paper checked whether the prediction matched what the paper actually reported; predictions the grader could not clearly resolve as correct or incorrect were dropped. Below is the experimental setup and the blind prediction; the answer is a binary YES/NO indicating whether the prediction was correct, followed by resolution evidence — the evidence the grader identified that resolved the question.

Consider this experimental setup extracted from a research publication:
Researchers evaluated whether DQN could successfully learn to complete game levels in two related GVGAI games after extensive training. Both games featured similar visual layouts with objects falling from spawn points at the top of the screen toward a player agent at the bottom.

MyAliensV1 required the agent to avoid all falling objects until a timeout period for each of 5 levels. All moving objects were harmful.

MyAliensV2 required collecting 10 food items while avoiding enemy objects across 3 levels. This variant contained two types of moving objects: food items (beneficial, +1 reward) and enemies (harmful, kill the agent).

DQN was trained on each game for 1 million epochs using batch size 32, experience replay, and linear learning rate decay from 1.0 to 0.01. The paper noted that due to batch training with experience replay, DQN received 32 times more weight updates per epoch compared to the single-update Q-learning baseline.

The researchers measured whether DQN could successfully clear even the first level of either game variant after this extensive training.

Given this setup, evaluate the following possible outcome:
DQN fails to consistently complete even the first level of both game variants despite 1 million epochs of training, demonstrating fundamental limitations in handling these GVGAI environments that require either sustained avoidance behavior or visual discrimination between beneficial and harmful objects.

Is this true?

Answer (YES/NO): YES